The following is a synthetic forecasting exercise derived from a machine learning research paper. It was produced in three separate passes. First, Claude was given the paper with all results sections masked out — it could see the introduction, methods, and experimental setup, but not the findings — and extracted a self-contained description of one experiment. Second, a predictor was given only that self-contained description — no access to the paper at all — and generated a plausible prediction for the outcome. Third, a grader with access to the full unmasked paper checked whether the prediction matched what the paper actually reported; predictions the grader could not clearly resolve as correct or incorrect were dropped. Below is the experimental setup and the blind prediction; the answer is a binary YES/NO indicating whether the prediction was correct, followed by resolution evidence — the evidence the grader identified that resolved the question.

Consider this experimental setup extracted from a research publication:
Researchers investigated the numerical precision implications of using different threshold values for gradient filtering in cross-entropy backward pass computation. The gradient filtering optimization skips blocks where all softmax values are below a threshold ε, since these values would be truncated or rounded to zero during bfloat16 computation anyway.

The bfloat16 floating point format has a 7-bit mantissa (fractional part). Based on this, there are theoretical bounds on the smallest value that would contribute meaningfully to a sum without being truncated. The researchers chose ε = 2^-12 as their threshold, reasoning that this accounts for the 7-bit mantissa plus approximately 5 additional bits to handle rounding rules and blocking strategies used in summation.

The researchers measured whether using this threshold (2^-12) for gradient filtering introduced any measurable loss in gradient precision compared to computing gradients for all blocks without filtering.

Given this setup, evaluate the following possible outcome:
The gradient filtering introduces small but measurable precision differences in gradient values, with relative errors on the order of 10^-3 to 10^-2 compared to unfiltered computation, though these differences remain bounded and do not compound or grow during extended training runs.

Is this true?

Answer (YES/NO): NO